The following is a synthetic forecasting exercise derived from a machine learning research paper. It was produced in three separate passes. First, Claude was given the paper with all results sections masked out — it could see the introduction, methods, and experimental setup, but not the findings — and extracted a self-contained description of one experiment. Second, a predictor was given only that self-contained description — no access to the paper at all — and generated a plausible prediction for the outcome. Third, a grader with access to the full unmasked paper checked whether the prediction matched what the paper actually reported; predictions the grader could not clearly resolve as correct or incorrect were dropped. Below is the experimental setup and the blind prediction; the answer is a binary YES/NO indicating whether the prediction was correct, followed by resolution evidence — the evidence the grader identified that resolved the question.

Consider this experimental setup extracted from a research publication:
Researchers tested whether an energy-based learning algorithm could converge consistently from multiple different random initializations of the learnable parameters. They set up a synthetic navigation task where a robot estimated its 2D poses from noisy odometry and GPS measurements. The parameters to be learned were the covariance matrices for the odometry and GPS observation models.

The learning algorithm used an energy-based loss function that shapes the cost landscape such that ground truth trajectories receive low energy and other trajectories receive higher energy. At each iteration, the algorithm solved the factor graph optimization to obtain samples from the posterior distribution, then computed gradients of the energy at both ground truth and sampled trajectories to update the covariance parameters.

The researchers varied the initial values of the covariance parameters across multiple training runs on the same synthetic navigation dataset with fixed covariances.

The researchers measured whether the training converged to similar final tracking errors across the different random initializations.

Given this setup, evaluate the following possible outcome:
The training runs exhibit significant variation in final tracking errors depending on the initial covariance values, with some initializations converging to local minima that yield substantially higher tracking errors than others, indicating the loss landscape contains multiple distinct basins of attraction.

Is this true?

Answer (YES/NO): NO